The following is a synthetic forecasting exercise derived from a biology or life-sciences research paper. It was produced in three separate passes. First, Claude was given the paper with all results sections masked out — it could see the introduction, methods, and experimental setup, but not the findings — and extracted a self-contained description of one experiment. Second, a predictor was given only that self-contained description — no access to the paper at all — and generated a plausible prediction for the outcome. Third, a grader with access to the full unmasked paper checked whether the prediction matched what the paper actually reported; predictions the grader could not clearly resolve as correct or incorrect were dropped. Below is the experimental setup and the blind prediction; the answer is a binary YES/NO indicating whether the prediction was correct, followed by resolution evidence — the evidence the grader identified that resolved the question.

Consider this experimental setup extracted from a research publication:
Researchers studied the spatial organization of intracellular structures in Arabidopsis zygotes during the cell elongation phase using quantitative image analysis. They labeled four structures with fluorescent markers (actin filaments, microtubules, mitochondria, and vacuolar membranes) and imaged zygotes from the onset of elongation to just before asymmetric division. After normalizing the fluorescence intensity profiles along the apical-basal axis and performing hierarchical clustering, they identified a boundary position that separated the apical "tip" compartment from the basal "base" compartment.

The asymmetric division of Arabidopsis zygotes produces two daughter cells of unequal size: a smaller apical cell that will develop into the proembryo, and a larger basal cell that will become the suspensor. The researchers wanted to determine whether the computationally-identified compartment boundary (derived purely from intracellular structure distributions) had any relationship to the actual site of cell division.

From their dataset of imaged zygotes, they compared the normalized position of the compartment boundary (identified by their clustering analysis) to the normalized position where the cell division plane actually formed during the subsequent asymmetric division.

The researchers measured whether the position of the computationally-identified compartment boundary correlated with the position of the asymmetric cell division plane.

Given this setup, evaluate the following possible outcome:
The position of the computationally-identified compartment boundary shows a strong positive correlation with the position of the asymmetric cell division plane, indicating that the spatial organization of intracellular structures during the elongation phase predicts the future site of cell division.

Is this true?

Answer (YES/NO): NO